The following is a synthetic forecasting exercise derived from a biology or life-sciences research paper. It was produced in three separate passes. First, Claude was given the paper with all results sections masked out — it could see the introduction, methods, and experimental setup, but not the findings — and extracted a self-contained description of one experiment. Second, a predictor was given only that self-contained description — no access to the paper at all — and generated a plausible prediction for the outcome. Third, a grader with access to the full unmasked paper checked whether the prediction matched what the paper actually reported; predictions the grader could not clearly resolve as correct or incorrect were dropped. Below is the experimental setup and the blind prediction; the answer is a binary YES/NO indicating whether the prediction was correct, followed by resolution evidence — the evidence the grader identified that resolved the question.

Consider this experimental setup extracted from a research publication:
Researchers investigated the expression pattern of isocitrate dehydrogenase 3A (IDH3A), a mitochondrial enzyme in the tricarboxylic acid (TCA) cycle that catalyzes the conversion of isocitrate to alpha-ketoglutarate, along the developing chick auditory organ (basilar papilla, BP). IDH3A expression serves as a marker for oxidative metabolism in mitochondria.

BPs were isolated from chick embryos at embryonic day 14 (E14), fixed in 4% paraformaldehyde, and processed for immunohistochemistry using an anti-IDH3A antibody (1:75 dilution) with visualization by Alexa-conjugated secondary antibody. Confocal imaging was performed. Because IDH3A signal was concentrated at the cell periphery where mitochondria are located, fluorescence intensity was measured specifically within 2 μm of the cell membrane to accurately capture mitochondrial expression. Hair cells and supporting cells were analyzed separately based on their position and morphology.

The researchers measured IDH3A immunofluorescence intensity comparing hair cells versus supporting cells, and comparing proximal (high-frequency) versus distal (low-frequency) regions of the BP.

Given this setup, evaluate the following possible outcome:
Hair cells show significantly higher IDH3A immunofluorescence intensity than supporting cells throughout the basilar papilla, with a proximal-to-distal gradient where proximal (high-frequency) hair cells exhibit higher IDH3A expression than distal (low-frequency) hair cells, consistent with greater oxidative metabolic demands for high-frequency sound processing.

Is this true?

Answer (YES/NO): NO